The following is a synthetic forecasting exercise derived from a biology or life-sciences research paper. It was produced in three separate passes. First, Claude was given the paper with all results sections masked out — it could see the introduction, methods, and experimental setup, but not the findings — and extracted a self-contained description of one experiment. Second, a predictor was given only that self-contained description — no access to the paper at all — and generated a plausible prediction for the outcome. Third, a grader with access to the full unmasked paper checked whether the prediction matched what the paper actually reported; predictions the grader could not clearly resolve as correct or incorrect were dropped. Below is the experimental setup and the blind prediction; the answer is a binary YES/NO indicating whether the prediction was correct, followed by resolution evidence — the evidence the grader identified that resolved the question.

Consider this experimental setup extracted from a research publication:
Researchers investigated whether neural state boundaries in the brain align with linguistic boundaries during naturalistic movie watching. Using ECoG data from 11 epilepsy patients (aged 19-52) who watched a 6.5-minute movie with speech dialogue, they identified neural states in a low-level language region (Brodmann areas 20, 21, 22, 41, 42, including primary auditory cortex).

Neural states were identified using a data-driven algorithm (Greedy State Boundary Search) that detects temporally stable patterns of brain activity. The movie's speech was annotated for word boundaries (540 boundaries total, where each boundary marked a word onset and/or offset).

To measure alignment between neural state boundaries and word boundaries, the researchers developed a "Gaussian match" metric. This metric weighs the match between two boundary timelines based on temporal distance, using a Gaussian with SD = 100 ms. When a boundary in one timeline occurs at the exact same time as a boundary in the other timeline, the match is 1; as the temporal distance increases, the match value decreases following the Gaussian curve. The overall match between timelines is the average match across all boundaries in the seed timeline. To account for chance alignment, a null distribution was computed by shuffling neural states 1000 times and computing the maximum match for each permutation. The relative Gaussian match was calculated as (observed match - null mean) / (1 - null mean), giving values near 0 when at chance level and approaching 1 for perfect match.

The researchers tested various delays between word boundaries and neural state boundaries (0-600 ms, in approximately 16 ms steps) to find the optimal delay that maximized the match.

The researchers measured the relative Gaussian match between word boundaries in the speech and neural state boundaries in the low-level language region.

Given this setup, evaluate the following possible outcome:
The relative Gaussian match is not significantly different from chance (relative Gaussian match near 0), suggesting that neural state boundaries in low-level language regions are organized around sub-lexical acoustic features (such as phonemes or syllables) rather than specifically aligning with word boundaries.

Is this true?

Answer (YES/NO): YES